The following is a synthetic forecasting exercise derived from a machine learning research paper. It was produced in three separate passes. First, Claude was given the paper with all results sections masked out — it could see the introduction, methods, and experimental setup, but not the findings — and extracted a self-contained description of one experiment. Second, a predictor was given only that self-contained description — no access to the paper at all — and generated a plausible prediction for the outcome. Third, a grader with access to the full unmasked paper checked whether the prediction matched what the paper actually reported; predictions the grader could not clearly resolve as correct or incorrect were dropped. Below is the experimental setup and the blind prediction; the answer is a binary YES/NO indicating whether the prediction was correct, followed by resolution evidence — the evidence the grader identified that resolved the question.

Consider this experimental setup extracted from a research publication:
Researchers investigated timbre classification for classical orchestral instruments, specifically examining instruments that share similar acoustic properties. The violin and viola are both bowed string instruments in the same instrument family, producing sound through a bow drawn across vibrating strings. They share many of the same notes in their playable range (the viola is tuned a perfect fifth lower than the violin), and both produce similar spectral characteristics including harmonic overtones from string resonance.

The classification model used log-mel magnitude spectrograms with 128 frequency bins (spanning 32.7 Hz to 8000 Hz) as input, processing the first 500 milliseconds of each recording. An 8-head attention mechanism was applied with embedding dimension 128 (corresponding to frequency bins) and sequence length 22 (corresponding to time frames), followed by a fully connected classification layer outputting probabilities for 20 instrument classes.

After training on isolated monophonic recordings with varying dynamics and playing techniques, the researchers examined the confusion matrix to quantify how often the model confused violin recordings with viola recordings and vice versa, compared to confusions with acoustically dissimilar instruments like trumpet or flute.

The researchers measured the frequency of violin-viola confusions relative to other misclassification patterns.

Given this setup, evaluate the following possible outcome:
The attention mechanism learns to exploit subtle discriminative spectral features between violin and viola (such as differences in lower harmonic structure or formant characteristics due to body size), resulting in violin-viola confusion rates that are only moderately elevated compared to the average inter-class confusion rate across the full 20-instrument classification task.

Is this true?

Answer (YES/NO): NO